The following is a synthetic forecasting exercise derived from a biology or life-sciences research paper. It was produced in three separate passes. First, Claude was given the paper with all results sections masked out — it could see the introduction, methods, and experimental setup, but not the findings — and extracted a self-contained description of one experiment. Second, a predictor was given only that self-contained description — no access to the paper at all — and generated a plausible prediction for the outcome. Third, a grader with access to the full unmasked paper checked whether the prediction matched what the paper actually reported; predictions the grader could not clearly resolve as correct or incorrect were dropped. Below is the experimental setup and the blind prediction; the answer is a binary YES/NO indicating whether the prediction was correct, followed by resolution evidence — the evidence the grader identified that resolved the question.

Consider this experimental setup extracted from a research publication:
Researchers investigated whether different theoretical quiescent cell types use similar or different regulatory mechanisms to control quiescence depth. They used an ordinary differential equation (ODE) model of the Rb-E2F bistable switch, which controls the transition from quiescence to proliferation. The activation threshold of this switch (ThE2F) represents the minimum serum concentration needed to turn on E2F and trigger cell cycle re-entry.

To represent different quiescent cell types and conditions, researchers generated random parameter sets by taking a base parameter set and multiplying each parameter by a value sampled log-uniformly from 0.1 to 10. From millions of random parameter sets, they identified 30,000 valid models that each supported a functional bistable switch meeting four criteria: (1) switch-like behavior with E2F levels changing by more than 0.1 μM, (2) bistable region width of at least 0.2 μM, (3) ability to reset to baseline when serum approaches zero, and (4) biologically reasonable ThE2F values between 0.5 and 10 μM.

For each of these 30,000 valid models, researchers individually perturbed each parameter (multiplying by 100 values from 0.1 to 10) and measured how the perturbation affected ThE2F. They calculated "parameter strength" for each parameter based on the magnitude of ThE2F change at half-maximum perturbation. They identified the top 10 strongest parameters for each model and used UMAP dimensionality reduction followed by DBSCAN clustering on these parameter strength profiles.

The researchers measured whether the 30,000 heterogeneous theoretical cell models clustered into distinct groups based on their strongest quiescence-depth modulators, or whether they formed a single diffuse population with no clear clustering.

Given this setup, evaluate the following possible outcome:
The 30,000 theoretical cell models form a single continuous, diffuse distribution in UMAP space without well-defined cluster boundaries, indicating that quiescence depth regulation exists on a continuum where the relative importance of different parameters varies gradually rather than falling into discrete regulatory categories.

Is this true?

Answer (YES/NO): NO